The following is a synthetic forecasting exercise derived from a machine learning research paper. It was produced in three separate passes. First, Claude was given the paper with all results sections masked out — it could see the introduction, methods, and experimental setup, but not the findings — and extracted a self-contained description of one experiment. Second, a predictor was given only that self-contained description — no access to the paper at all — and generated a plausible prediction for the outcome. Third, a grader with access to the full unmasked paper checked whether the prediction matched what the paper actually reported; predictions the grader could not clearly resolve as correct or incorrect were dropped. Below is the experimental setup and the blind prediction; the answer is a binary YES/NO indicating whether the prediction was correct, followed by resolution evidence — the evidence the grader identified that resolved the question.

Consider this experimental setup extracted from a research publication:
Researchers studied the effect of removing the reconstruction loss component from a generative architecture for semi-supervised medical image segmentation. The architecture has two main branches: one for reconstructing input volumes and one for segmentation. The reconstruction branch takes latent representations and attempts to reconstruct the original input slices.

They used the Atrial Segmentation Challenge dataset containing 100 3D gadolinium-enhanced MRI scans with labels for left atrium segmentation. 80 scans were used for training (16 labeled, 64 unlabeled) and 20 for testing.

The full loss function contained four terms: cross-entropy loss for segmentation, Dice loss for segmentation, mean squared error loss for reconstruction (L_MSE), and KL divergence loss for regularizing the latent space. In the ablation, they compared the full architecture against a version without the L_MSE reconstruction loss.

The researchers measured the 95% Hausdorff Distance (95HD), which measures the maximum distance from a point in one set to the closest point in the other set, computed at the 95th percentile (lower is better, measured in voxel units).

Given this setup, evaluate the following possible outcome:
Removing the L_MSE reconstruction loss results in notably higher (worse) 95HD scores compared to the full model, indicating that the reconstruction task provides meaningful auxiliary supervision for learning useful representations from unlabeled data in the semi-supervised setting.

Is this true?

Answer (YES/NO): YES